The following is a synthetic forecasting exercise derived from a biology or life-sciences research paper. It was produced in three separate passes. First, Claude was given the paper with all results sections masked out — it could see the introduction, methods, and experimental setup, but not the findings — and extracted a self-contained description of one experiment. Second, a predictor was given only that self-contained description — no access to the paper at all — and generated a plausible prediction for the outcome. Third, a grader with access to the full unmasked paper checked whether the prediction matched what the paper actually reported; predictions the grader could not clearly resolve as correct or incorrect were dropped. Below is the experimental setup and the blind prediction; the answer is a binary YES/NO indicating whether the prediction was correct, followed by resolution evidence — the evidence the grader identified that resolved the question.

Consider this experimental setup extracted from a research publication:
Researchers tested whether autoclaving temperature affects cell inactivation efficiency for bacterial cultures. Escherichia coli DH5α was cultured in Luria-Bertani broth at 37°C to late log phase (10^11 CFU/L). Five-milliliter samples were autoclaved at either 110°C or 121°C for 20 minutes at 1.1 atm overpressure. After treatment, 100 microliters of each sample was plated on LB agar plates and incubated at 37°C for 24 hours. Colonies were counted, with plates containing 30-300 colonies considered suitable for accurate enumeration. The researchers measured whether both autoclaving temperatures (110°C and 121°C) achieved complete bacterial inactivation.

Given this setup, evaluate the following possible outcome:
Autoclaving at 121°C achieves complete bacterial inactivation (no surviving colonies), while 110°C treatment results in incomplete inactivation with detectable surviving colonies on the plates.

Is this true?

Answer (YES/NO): NO